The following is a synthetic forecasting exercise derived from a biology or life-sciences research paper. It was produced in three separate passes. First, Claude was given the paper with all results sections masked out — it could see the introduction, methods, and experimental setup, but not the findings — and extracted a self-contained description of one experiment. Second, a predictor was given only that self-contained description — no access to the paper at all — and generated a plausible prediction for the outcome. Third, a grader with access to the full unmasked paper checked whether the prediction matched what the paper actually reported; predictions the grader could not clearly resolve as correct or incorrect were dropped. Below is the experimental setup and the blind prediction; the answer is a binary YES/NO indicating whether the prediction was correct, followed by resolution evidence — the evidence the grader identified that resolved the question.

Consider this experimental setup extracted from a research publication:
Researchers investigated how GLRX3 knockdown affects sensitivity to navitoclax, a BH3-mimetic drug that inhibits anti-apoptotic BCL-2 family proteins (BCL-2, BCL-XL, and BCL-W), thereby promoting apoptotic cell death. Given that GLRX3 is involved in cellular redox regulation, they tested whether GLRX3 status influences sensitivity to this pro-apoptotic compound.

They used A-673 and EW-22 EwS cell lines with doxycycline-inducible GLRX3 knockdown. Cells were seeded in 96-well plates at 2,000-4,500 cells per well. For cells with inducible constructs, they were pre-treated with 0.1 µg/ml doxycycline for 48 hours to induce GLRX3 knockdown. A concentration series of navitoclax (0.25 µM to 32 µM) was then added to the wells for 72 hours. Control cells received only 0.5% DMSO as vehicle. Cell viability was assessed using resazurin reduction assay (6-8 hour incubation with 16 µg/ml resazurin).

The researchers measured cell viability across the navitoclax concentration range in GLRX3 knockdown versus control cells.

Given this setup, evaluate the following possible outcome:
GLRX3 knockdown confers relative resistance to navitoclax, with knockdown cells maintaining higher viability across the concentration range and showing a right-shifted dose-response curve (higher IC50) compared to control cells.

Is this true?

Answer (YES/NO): NO